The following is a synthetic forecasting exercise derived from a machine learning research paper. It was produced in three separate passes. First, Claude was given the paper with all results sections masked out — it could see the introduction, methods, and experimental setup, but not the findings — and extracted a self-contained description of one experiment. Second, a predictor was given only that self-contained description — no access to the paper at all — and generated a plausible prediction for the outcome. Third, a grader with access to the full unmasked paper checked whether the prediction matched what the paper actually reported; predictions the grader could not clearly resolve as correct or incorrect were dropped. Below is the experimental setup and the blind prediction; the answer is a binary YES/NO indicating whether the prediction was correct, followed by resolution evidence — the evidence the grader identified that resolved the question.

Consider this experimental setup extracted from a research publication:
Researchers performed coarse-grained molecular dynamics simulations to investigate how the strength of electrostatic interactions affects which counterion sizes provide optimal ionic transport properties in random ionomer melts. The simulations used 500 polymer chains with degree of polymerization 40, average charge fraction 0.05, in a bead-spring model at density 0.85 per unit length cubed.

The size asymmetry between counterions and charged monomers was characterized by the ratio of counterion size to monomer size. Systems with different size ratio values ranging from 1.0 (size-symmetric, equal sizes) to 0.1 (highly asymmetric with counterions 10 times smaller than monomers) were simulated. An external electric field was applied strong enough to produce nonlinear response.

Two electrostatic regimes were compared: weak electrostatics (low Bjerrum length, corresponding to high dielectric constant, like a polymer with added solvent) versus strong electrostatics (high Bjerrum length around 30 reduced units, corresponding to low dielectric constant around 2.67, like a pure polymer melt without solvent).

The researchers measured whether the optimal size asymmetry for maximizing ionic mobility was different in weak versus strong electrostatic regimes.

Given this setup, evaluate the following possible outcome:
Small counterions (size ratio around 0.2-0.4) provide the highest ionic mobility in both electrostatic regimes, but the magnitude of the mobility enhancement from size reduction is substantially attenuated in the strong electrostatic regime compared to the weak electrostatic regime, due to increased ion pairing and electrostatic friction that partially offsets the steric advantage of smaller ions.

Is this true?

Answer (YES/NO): NO